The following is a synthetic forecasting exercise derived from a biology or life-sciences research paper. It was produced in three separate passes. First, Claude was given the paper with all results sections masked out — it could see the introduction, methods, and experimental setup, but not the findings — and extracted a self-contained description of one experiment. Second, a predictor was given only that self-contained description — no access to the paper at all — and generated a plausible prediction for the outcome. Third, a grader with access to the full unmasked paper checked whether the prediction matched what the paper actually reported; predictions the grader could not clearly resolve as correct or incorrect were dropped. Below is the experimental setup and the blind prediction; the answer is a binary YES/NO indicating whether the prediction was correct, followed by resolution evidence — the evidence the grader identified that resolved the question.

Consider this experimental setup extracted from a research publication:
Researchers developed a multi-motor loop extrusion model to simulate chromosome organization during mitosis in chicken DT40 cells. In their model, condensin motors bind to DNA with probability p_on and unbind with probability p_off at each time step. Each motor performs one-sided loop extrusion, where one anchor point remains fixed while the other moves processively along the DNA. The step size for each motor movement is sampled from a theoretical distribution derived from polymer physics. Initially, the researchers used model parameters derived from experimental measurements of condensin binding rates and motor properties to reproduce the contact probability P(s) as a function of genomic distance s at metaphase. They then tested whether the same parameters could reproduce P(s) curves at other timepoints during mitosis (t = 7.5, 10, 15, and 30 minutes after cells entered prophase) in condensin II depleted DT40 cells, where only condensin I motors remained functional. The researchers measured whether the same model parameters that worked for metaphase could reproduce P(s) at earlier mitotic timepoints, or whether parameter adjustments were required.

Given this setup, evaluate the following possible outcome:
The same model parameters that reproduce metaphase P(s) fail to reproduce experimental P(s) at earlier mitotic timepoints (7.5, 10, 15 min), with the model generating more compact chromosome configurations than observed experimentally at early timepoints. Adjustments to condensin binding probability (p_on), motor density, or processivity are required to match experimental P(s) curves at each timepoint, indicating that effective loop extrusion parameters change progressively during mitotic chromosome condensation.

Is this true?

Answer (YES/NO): NO